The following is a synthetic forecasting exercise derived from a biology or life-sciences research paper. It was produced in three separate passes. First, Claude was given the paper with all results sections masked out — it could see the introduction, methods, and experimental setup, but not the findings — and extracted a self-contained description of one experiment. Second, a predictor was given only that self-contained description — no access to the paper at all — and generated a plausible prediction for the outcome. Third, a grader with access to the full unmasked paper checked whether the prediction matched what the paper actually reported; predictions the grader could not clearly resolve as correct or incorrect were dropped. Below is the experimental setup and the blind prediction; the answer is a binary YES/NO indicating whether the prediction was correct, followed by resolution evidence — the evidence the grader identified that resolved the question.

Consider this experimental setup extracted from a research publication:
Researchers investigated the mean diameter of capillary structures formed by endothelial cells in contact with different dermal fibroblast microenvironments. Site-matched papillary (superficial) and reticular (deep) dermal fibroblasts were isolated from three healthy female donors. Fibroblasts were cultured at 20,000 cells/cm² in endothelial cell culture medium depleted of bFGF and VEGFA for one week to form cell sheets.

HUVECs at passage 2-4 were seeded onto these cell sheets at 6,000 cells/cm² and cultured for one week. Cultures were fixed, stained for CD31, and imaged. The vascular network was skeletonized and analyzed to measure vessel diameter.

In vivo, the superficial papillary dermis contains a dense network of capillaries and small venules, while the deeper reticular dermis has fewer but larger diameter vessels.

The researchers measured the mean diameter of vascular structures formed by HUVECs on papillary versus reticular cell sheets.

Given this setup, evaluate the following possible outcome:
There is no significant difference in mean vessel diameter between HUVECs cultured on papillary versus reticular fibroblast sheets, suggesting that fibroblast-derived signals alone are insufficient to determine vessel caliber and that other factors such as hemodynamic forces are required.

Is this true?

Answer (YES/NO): NO